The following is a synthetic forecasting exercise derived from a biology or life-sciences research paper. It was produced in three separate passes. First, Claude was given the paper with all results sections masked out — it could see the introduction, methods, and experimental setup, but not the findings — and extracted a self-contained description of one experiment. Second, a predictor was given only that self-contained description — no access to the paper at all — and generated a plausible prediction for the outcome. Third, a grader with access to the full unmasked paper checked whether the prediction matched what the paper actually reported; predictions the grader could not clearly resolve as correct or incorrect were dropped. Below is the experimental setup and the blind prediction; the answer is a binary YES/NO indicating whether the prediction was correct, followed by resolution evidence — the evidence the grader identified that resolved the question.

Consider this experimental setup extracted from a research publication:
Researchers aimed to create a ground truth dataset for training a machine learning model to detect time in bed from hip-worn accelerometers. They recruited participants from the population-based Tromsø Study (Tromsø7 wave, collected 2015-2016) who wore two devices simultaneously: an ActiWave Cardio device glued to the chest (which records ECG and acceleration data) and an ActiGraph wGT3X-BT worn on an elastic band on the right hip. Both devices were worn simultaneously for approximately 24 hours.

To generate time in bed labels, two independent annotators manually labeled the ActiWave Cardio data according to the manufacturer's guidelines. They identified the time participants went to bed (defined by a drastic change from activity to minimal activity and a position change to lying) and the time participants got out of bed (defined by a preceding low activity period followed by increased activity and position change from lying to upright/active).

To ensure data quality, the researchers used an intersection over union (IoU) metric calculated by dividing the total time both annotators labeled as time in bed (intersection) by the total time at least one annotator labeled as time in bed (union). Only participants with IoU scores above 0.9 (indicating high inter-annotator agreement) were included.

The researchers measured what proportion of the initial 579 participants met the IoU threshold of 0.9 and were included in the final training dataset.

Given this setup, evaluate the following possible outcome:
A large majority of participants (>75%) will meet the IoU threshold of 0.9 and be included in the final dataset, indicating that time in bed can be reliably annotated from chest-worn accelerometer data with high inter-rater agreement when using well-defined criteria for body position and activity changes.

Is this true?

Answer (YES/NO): YES